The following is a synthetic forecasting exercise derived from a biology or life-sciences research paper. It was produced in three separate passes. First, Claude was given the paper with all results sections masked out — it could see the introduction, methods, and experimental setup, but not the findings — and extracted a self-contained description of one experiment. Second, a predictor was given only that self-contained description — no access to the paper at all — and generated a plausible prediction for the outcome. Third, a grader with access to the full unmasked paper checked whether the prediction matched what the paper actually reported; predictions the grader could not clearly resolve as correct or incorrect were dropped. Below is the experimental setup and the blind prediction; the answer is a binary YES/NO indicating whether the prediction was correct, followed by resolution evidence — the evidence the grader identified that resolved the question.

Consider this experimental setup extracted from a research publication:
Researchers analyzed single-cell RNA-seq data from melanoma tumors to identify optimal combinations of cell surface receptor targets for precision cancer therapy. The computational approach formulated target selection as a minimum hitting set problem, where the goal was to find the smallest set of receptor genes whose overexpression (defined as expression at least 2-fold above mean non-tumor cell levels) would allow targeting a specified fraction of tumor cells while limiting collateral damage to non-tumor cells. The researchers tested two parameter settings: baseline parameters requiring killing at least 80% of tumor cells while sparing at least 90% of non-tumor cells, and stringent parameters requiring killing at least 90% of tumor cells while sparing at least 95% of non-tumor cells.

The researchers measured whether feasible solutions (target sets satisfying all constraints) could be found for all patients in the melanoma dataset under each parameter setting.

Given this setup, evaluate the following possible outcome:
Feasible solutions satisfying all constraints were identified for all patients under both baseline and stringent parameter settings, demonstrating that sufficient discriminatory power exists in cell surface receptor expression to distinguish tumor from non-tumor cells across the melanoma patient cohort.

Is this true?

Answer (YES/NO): NO